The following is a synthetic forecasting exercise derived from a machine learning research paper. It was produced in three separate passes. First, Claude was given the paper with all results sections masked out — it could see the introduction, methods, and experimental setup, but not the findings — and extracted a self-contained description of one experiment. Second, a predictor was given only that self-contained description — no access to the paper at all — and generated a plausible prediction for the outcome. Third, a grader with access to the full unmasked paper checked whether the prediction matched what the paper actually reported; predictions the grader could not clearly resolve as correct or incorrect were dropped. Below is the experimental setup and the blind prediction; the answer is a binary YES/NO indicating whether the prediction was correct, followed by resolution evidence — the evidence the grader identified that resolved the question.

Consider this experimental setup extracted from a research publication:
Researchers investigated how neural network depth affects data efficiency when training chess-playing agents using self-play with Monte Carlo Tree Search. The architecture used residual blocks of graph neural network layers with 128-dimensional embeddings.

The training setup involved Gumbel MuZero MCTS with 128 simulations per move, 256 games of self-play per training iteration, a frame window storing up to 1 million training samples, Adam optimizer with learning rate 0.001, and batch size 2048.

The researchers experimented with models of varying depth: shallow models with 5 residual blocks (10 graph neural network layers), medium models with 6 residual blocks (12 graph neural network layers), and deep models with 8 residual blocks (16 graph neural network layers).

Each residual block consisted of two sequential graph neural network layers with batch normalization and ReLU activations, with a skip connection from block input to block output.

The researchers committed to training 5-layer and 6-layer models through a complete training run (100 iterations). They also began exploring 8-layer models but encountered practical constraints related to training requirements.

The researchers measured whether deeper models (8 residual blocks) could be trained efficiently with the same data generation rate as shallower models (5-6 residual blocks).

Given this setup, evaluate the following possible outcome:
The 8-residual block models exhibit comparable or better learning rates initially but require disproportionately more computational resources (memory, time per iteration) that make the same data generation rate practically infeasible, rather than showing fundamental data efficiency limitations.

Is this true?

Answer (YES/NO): NO